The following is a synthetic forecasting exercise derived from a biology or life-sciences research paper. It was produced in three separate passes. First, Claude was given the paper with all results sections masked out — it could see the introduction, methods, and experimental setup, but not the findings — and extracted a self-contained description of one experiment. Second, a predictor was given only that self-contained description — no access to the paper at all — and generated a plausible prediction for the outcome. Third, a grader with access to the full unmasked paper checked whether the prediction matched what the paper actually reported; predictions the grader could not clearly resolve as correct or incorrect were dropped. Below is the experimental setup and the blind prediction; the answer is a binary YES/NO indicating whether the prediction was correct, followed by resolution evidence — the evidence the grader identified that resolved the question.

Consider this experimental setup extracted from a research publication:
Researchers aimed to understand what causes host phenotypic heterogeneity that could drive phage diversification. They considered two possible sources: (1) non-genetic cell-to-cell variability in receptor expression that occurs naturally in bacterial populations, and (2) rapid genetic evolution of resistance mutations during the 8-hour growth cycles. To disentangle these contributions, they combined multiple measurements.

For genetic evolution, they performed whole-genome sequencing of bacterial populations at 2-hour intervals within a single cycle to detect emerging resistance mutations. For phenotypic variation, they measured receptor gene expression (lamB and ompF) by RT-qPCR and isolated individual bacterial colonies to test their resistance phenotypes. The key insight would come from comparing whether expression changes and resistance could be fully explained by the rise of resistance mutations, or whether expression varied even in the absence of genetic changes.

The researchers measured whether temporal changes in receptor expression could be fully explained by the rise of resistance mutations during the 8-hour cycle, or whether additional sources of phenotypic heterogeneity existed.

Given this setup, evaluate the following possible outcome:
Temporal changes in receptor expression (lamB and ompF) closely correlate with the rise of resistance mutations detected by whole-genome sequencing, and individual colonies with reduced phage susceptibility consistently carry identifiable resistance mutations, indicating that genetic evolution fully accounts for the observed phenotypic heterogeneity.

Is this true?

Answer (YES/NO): NO